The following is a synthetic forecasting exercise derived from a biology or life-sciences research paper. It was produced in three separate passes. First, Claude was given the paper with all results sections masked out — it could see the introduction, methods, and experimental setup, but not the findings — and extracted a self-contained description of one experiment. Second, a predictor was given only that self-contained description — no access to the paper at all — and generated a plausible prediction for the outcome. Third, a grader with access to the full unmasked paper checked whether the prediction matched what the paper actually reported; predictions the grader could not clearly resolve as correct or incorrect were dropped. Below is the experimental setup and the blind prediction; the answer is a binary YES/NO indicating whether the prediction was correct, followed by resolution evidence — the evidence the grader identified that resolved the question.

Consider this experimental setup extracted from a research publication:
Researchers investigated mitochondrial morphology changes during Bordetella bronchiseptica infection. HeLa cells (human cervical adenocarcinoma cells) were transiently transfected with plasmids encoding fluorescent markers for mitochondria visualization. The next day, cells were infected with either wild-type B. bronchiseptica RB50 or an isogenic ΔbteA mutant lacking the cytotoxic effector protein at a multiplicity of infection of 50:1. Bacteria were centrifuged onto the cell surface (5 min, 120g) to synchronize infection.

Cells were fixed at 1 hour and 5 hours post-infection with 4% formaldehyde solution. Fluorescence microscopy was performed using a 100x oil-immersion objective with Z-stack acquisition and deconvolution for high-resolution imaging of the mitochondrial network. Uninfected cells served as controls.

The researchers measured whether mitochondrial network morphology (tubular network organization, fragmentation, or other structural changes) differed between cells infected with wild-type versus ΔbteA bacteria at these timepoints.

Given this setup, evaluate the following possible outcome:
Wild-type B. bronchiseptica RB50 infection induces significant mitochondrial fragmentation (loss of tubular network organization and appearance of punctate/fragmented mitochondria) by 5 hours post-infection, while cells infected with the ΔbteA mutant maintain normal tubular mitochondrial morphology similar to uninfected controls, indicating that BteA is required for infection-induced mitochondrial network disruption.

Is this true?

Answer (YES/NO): YES